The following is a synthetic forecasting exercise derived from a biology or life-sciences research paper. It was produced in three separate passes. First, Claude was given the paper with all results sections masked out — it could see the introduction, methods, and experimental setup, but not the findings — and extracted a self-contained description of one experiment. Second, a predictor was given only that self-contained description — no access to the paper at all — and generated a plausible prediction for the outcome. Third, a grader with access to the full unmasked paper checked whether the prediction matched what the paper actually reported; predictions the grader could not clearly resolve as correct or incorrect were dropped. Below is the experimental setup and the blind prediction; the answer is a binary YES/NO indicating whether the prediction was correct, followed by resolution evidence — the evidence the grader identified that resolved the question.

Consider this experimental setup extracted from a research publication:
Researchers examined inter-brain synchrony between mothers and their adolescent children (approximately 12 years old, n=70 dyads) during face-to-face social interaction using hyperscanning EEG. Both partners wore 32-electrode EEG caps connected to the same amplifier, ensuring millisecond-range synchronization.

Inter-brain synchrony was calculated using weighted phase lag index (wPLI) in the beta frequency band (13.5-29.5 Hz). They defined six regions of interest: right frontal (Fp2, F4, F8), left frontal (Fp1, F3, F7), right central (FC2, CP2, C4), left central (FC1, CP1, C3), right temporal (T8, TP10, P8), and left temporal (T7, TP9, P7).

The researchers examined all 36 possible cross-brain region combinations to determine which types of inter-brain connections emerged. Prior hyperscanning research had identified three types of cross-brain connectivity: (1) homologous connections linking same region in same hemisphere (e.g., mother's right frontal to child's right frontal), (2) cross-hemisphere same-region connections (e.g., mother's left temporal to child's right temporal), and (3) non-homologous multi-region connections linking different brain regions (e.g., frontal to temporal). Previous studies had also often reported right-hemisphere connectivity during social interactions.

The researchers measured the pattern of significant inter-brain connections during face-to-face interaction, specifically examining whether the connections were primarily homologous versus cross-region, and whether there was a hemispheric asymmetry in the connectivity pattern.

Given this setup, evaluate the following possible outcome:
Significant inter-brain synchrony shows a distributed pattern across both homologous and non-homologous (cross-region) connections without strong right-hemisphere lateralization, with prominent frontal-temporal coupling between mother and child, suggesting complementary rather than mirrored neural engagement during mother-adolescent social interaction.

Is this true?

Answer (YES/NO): NO